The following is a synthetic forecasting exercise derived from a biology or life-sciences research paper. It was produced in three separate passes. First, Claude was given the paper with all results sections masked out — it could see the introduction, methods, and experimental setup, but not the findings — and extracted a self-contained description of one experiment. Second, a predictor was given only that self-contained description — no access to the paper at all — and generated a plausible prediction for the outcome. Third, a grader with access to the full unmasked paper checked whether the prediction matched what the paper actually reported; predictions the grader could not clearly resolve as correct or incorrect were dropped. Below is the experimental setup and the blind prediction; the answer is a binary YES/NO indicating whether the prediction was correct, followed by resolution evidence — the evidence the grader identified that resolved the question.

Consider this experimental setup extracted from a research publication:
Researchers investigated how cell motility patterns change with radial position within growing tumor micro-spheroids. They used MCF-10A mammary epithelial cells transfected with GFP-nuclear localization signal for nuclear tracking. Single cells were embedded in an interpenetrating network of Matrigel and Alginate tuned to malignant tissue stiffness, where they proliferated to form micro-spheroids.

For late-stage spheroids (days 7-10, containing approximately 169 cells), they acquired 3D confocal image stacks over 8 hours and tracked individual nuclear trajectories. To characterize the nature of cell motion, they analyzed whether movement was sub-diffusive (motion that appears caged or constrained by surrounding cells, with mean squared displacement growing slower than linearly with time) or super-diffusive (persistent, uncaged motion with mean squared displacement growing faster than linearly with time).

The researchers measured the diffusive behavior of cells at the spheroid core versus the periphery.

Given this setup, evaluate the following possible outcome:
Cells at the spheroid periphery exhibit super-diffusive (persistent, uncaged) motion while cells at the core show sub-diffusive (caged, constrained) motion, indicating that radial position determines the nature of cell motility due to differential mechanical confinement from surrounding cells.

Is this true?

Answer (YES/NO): YES